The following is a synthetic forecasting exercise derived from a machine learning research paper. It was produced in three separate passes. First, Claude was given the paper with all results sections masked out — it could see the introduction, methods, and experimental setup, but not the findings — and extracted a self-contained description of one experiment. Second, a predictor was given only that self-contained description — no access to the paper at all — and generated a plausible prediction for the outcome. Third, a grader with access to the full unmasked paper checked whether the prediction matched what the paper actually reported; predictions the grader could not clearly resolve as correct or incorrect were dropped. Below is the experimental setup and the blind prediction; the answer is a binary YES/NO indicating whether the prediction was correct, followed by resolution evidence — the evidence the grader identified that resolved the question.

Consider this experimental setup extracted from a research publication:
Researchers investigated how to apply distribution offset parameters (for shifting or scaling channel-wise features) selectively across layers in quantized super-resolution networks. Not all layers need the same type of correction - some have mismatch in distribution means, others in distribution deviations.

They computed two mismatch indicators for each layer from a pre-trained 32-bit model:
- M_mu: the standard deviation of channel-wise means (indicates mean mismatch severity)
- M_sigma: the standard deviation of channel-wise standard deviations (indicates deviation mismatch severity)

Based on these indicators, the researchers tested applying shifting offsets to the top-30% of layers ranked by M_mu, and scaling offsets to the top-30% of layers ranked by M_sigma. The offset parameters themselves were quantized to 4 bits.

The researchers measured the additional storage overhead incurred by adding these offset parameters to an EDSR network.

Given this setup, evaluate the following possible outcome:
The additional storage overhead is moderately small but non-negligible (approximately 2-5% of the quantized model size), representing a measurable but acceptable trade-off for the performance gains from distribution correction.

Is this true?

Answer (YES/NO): NO